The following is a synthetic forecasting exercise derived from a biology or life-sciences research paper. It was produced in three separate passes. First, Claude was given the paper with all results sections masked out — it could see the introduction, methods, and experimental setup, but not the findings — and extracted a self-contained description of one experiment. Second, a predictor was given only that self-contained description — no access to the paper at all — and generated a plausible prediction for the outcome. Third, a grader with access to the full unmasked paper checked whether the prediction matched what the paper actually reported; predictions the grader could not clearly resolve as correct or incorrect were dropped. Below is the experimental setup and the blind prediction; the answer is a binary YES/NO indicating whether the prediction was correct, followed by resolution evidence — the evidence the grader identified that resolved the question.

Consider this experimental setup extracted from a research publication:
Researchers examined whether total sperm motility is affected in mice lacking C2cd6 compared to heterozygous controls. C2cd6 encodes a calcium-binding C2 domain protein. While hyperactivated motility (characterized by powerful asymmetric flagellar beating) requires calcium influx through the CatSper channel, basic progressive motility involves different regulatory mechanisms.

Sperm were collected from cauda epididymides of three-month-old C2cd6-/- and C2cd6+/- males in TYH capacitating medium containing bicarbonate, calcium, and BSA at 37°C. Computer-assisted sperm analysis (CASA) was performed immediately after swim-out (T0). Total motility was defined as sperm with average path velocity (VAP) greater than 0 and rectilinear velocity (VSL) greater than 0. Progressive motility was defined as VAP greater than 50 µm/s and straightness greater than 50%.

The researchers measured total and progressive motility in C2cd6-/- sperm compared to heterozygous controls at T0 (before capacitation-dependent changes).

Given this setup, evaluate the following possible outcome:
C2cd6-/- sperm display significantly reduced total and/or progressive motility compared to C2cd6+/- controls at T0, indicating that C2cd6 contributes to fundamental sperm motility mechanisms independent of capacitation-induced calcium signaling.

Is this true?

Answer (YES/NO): NO